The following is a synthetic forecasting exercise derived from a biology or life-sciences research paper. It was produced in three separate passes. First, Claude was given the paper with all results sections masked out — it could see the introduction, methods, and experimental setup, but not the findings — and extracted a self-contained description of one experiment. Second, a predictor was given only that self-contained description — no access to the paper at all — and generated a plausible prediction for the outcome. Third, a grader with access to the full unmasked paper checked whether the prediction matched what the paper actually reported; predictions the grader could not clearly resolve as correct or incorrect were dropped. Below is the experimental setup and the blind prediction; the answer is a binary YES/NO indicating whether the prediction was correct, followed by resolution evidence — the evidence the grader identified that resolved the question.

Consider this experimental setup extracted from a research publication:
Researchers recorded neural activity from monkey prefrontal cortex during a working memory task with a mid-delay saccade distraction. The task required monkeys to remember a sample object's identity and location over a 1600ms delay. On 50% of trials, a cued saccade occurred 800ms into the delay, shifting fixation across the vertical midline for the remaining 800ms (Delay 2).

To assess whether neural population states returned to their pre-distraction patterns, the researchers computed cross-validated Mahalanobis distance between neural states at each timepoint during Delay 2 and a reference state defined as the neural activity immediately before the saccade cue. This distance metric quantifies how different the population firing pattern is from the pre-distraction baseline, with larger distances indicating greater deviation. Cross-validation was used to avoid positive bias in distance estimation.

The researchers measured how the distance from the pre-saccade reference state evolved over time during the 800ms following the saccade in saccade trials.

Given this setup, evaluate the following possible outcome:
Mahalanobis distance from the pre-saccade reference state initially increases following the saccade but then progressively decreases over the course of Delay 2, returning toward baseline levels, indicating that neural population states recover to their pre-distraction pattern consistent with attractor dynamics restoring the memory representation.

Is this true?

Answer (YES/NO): YES